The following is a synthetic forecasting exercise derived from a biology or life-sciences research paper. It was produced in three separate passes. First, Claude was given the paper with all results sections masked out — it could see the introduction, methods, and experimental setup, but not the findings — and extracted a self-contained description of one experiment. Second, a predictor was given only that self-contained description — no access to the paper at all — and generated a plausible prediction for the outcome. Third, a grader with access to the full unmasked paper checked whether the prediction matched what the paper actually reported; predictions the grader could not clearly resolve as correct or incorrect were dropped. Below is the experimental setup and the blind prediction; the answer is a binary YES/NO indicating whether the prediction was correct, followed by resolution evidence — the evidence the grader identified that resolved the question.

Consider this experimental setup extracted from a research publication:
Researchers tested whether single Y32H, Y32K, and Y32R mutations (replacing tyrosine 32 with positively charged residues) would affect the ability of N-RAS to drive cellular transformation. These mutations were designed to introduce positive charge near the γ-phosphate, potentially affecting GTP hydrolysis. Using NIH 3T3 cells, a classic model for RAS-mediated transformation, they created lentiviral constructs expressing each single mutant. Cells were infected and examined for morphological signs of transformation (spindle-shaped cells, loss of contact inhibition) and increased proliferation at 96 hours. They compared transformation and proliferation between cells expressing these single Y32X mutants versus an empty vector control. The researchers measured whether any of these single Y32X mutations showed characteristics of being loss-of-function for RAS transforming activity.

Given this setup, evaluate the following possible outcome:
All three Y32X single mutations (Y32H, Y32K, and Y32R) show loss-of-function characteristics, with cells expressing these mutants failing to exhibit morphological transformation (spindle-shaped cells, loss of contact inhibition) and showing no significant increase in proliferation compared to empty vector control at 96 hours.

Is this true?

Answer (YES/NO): NO